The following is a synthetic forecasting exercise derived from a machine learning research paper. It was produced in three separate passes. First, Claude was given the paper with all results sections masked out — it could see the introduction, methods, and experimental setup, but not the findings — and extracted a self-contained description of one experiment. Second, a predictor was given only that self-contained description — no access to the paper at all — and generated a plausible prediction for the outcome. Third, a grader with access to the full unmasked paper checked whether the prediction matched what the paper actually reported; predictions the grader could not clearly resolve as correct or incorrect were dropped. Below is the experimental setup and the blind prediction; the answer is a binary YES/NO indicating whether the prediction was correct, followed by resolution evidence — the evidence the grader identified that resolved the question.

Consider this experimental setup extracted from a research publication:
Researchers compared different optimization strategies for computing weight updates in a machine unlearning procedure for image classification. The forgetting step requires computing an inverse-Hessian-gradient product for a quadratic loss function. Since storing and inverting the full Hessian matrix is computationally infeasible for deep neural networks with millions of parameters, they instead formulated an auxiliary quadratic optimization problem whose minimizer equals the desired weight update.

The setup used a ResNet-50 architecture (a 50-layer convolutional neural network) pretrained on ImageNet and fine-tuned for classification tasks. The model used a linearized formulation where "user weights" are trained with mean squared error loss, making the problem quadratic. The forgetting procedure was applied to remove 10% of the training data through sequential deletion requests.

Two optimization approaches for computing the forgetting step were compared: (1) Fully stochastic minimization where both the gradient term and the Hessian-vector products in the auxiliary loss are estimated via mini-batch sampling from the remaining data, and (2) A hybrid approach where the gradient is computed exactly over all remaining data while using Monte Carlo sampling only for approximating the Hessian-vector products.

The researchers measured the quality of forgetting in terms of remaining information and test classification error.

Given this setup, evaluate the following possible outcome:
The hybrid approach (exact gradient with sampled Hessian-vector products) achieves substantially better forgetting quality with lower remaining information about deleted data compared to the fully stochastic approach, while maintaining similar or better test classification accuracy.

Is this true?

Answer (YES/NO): YES